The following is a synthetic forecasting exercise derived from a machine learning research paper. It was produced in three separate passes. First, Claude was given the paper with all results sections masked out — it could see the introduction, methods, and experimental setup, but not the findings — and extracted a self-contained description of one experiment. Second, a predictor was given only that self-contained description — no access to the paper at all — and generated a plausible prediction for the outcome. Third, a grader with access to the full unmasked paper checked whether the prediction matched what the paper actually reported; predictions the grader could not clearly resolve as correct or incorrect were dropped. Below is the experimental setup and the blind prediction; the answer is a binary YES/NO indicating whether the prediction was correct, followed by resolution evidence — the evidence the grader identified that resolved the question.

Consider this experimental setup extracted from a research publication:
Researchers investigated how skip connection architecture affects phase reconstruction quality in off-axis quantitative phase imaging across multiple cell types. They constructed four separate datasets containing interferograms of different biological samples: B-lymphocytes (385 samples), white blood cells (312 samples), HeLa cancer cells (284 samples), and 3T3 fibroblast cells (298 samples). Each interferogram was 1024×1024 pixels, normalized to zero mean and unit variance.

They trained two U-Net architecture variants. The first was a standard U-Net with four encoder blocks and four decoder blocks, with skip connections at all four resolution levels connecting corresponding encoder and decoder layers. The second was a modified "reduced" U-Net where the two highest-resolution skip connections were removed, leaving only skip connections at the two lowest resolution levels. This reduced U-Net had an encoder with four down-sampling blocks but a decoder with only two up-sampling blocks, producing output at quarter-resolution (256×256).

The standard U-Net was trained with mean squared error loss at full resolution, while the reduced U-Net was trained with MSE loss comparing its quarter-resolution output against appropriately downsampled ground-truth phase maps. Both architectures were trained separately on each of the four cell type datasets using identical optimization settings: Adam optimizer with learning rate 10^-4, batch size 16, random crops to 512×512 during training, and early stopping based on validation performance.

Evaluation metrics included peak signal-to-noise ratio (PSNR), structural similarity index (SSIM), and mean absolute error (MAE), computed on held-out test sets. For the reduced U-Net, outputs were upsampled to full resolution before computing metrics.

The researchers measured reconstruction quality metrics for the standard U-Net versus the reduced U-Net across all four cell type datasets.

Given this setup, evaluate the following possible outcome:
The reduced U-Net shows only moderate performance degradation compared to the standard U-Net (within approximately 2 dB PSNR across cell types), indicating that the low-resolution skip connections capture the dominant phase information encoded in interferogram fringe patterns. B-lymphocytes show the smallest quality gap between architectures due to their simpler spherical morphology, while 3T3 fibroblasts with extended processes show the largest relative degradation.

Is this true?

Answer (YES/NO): NO